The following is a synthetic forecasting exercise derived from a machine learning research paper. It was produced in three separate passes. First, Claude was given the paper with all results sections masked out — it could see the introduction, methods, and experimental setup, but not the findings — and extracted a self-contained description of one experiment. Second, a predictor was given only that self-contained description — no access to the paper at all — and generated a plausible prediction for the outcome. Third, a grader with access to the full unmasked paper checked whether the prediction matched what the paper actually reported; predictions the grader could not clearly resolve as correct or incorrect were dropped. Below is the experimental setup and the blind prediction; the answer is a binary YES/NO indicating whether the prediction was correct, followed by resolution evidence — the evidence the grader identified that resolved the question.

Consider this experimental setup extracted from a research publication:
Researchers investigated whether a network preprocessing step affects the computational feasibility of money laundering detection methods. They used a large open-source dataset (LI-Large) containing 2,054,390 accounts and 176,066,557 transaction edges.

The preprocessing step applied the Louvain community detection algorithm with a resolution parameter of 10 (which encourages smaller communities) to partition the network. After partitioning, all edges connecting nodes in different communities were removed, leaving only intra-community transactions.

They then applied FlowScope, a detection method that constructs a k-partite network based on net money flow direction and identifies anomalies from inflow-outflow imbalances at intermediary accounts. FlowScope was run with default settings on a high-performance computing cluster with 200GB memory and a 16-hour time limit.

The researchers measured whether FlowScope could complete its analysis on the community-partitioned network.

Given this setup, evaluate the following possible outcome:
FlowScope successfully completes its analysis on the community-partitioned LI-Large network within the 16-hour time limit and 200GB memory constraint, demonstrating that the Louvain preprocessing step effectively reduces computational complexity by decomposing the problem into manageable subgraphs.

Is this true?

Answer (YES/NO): YES